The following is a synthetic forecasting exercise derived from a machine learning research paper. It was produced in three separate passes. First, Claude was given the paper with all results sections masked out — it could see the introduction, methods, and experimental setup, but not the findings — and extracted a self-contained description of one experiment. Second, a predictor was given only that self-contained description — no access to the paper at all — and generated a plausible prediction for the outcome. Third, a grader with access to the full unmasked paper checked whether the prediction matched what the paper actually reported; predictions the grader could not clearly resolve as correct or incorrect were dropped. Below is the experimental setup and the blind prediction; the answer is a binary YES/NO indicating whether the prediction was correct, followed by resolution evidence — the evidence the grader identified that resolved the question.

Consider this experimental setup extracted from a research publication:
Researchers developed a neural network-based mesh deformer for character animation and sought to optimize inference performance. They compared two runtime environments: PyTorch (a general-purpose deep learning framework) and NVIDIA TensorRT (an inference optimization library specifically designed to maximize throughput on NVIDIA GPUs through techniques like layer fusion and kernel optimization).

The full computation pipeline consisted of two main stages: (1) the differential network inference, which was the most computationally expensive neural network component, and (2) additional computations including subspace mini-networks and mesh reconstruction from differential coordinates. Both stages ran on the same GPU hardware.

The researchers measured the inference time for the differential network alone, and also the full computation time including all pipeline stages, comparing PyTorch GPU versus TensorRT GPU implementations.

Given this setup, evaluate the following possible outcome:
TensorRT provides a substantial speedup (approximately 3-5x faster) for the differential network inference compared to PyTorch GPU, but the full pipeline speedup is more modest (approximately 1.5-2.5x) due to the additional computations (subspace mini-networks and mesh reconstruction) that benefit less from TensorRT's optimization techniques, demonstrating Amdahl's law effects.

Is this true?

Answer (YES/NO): NO